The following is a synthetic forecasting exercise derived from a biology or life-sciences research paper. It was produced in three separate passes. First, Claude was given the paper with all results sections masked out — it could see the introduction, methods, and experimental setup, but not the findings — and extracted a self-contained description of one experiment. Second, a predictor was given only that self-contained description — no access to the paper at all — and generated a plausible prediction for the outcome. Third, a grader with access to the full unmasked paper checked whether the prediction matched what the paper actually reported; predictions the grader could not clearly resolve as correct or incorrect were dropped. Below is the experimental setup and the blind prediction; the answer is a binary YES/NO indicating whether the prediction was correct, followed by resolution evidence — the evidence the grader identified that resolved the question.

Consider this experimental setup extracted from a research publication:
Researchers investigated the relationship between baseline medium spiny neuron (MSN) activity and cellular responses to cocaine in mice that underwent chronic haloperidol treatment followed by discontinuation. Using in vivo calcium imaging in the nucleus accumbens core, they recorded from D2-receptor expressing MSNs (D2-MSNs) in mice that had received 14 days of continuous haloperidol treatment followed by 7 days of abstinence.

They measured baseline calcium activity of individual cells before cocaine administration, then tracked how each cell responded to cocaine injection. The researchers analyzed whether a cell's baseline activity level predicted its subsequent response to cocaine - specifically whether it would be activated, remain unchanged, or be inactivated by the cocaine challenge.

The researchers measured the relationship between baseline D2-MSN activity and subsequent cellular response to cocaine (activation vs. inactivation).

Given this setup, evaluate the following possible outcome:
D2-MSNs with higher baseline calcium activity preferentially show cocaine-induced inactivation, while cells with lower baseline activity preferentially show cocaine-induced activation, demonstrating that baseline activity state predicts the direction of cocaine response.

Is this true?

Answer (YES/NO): YES